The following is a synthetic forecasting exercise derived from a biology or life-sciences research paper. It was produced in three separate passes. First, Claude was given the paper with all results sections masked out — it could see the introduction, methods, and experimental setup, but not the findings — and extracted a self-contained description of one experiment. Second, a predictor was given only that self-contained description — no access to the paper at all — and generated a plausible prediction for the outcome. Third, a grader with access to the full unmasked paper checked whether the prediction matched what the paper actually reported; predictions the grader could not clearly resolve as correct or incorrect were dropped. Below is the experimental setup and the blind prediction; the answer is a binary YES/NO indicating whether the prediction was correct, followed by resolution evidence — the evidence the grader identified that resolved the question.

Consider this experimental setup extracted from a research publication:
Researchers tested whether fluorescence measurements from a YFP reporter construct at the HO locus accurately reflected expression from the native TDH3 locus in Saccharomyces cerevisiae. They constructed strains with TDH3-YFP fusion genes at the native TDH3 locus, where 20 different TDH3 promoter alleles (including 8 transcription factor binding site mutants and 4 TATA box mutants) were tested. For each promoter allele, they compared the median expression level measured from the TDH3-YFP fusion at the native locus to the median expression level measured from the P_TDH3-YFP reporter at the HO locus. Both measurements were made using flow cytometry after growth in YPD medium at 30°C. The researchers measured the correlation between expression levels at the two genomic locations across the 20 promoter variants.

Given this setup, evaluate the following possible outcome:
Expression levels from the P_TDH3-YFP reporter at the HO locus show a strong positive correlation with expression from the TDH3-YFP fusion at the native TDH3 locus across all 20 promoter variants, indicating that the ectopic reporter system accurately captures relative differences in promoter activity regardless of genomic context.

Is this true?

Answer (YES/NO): YES